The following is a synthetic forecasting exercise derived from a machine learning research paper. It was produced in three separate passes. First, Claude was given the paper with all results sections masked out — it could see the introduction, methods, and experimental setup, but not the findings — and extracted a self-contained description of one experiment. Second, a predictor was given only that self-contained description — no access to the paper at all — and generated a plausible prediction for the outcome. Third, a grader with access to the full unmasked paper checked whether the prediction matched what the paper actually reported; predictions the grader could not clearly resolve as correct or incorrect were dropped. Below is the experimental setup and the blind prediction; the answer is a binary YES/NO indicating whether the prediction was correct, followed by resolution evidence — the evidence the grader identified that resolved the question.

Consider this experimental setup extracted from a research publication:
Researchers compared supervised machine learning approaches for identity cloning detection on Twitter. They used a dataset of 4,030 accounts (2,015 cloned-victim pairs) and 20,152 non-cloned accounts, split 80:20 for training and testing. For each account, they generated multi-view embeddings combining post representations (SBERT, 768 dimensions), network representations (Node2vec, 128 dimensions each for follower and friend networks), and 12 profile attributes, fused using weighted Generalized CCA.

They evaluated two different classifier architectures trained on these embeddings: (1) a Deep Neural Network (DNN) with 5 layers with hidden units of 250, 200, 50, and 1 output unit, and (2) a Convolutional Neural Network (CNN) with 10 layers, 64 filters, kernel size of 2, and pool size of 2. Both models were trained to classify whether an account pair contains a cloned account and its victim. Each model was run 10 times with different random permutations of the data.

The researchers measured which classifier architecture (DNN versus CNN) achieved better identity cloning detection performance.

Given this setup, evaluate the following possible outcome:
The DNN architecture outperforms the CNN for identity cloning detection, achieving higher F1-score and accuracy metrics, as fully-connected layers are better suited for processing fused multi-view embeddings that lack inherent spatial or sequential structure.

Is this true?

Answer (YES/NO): NO